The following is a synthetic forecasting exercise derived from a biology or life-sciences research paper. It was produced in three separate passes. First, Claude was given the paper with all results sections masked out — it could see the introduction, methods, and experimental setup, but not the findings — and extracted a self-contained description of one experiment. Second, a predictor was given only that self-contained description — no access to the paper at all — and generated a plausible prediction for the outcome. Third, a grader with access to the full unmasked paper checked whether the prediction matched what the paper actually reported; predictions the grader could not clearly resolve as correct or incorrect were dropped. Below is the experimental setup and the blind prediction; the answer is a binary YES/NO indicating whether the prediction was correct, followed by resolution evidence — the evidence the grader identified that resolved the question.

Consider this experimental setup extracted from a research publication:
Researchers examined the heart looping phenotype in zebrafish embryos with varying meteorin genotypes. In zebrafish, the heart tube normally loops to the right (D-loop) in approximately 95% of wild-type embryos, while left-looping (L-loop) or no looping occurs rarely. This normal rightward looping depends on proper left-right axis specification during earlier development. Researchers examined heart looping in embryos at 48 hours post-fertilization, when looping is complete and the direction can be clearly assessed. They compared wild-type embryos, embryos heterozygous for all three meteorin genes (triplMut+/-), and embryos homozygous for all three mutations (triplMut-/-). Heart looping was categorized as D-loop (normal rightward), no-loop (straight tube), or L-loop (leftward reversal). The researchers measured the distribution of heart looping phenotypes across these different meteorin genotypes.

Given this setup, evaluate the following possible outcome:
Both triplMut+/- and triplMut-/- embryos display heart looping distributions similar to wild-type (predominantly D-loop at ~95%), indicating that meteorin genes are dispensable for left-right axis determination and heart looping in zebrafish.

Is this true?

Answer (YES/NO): NO